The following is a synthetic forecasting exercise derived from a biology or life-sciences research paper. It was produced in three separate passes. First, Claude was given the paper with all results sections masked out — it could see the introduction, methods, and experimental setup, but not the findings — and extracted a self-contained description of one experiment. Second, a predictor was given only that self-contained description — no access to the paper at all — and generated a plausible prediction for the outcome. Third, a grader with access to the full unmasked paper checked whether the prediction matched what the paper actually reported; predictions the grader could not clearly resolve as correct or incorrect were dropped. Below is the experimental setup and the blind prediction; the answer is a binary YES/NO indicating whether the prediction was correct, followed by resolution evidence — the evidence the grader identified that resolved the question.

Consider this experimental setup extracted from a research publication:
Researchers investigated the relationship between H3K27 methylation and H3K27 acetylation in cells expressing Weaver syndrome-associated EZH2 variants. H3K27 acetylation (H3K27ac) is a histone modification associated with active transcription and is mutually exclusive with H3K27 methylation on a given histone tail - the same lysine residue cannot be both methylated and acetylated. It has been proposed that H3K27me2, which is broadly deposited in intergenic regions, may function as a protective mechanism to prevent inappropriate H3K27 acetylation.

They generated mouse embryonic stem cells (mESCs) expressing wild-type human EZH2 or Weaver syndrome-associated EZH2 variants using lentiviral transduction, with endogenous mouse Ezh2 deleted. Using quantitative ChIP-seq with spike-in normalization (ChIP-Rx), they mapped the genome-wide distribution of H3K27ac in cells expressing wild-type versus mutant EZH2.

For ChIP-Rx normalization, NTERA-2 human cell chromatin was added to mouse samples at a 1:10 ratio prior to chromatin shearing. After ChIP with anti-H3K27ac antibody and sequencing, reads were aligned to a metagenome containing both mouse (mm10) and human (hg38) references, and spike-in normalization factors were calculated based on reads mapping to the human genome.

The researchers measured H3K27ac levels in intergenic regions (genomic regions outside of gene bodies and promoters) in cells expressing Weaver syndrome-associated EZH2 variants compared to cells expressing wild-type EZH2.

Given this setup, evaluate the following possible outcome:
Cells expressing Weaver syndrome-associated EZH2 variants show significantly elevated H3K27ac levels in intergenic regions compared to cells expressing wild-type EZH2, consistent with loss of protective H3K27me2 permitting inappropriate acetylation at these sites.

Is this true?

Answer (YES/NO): YES